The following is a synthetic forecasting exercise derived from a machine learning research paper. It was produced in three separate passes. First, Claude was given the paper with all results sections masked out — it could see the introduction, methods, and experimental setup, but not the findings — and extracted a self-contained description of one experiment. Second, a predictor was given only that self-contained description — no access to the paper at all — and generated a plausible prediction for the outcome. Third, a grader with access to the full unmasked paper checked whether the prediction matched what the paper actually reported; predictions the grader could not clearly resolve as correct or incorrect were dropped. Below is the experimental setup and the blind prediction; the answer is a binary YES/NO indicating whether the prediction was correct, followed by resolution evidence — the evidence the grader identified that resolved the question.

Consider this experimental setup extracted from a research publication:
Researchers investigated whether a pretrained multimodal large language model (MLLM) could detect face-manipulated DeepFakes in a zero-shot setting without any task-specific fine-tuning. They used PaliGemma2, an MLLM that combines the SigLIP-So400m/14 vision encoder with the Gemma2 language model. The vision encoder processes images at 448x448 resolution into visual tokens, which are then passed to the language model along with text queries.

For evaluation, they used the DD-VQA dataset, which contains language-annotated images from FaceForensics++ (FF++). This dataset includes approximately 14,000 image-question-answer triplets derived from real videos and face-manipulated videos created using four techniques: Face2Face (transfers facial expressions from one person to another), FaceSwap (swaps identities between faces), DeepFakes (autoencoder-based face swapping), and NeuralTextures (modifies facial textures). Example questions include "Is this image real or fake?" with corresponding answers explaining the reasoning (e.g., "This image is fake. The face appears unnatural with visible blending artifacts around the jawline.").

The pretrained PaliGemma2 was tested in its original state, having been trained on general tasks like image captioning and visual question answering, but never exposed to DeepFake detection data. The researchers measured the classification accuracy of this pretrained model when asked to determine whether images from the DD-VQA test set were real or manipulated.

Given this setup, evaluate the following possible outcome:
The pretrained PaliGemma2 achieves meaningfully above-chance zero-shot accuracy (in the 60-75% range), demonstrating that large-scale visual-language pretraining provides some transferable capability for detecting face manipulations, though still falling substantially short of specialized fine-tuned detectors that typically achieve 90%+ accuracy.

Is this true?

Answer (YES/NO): NO